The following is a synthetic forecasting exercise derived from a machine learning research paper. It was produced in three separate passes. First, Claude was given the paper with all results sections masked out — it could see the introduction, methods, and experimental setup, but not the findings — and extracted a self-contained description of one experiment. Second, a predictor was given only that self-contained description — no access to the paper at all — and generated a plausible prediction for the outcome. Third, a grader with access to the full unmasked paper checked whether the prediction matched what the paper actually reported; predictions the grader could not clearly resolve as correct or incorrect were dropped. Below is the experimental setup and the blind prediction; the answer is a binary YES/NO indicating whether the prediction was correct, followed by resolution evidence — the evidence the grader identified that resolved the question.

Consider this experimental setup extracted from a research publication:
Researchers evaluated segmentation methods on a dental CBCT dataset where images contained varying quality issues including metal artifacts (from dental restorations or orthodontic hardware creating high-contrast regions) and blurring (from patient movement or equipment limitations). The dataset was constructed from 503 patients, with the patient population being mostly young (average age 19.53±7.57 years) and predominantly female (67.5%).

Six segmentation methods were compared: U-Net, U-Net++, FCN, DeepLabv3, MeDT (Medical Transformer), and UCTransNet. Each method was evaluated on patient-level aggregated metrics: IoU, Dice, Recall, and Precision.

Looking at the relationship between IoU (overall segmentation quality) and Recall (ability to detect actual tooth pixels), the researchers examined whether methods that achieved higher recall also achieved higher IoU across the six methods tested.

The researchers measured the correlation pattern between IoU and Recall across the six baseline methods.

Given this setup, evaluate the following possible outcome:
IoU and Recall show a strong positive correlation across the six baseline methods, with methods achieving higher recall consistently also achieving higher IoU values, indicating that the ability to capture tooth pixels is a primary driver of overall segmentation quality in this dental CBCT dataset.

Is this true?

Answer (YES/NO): NO